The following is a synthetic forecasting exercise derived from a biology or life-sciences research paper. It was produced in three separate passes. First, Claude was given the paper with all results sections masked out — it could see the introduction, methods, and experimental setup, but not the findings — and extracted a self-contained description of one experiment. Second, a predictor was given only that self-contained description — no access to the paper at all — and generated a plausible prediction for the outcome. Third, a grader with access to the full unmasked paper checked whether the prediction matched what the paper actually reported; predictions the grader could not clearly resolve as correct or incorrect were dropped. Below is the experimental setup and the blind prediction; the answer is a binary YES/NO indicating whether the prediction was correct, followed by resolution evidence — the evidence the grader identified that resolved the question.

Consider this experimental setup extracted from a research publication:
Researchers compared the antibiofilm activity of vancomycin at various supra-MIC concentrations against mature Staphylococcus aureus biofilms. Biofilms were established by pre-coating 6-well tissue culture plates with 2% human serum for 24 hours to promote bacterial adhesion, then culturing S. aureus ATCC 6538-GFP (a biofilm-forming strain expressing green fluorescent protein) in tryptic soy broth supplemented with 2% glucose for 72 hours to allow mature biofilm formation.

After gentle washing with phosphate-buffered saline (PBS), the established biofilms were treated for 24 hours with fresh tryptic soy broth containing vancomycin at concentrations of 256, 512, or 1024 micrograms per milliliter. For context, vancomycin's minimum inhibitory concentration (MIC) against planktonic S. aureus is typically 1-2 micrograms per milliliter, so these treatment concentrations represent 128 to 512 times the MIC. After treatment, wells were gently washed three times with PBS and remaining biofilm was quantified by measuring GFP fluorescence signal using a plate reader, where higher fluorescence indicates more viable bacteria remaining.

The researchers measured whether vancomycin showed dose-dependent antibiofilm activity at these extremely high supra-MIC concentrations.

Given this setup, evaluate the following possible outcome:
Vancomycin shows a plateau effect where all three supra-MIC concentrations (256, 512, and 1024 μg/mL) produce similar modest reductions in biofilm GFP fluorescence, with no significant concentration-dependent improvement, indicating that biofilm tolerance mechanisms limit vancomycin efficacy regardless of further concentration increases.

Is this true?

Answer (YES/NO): NO